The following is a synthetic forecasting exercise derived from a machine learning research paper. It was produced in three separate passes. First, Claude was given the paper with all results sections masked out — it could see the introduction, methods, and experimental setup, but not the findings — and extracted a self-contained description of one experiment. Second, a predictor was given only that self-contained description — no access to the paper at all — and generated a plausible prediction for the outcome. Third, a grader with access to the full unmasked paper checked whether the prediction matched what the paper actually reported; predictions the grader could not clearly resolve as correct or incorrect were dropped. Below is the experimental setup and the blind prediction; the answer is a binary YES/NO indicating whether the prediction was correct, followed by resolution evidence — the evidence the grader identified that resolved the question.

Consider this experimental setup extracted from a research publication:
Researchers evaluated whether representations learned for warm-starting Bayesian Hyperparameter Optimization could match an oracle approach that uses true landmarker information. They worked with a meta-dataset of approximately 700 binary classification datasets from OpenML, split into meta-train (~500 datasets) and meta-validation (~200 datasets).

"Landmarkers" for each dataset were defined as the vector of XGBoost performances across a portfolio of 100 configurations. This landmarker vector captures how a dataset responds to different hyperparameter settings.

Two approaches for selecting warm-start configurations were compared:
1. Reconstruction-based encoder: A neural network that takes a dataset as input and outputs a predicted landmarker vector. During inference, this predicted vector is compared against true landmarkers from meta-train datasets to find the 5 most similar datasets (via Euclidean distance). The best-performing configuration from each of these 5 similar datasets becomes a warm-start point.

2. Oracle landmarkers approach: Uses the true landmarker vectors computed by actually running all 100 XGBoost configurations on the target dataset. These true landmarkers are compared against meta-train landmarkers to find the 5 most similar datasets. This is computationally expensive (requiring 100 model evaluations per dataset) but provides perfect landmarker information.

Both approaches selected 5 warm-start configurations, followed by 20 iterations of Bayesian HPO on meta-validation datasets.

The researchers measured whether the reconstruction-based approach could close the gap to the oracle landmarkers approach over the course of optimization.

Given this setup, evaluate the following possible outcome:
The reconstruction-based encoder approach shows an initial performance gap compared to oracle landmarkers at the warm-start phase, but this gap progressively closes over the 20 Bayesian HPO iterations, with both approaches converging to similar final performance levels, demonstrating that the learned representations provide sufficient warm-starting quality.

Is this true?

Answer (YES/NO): NO